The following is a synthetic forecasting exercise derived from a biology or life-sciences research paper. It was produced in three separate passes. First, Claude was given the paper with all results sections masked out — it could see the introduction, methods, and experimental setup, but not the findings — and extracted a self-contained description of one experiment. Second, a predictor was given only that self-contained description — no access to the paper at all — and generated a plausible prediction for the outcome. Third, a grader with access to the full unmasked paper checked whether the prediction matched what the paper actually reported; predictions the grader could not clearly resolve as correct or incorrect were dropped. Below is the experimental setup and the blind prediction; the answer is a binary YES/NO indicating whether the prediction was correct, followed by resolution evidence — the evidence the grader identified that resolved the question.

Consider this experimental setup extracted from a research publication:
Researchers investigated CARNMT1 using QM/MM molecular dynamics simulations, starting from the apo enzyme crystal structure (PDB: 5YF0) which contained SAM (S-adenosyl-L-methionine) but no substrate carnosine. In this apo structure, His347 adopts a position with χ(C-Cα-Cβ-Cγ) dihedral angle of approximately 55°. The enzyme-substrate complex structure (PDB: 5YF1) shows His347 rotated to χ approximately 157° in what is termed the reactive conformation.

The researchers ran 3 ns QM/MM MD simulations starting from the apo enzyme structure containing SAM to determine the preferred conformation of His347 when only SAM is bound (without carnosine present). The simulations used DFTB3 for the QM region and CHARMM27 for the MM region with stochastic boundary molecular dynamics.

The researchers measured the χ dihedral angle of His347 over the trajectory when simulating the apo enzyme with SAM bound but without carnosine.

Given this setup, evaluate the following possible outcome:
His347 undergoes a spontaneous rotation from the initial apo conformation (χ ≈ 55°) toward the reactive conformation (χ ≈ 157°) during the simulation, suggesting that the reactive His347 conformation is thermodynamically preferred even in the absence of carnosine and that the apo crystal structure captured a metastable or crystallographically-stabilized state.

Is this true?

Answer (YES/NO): NO